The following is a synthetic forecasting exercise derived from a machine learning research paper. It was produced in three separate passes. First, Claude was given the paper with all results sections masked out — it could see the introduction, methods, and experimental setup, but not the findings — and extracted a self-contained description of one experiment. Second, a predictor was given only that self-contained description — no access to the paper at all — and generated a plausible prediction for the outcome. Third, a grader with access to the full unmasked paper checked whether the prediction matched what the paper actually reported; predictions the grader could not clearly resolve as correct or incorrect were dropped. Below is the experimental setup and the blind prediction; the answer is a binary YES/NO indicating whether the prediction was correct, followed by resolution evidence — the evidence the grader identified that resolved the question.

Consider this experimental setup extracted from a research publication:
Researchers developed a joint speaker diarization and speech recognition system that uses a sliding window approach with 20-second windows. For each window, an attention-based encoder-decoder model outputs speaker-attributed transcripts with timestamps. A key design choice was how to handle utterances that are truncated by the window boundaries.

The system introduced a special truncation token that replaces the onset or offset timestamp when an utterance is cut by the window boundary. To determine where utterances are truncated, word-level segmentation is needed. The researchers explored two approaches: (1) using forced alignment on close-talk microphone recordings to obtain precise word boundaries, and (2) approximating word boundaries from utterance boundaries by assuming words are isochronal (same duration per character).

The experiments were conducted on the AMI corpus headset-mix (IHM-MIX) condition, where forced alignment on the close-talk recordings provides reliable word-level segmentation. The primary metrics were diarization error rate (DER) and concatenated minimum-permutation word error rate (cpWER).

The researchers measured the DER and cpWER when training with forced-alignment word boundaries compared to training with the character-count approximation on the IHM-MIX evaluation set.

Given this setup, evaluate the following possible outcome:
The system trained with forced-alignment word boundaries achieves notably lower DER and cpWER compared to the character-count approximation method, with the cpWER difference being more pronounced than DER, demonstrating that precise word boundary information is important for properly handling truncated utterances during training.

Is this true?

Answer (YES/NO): NO